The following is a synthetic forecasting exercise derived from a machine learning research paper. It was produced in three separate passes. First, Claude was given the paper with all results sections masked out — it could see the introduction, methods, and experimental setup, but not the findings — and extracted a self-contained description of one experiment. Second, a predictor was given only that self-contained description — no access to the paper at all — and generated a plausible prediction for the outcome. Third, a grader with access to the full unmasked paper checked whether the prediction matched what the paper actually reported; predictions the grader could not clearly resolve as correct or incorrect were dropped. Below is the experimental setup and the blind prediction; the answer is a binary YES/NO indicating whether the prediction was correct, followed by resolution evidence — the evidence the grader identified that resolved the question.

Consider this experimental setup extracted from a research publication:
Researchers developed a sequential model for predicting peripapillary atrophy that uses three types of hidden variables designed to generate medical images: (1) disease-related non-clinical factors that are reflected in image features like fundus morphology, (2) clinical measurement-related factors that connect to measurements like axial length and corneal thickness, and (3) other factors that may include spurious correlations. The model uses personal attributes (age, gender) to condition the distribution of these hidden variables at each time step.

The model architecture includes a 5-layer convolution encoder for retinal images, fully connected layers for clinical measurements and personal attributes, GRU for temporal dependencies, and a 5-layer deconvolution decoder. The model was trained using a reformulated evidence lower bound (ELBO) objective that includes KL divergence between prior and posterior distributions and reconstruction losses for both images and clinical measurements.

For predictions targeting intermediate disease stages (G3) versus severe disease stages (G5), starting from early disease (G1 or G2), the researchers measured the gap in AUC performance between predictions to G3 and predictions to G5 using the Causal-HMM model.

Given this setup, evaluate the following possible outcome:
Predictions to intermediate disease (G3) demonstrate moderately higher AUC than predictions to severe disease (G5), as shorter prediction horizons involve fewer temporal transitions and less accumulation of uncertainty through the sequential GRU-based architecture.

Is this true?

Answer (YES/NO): NO